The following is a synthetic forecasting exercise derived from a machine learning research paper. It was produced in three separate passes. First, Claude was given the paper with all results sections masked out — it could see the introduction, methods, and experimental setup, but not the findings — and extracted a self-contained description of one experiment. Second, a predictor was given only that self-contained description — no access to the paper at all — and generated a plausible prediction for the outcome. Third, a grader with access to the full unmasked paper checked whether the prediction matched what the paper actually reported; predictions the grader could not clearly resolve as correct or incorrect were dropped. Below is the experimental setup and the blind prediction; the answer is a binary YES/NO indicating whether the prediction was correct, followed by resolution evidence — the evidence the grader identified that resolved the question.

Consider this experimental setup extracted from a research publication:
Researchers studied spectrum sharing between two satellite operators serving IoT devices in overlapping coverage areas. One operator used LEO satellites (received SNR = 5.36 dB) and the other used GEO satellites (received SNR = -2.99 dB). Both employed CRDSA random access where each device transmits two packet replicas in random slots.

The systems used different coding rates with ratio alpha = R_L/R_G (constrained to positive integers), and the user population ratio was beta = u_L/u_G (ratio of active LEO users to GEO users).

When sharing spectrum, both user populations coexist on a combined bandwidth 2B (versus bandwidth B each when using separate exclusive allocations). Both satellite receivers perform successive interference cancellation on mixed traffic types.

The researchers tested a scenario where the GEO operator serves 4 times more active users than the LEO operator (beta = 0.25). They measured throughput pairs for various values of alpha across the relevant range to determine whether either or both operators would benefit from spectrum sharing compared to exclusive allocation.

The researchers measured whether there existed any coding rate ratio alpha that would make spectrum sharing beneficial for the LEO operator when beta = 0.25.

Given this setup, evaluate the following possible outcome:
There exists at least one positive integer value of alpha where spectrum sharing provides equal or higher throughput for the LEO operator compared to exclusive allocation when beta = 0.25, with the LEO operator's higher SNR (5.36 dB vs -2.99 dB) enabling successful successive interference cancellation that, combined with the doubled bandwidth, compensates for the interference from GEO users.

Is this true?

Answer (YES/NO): NO